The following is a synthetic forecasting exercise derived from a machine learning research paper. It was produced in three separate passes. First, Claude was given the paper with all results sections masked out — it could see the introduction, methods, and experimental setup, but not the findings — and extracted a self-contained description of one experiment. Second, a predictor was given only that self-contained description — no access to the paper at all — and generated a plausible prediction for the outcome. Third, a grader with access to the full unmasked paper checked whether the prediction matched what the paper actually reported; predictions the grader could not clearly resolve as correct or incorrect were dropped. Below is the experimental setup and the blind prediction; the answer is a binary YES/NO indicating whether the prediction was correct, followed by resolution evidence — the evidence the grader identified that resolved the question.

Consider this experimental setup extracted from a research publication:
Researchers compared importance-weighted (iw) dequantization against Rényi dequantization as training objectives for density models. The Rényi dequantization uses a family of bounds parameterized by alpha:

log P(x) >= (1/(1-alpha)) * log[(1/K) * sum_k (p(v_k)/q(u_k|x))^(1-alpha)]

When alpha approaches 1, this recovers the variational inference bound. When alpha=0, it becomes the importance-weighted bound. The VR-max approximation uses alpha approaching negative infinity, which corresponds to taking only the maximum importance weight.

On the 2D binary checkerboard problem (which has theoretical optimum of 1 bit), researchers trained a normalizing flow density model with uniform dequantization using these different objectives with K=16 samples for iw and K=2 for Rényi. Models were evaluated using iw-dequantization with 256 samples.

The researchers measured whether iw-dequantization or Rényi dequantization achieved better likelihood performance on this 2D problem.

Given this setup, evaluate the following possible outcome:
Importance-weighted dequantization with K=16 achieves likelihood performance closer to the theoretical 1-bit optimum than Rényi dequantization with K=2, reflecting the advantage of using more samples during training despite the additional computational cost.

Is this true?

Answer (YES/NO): YES